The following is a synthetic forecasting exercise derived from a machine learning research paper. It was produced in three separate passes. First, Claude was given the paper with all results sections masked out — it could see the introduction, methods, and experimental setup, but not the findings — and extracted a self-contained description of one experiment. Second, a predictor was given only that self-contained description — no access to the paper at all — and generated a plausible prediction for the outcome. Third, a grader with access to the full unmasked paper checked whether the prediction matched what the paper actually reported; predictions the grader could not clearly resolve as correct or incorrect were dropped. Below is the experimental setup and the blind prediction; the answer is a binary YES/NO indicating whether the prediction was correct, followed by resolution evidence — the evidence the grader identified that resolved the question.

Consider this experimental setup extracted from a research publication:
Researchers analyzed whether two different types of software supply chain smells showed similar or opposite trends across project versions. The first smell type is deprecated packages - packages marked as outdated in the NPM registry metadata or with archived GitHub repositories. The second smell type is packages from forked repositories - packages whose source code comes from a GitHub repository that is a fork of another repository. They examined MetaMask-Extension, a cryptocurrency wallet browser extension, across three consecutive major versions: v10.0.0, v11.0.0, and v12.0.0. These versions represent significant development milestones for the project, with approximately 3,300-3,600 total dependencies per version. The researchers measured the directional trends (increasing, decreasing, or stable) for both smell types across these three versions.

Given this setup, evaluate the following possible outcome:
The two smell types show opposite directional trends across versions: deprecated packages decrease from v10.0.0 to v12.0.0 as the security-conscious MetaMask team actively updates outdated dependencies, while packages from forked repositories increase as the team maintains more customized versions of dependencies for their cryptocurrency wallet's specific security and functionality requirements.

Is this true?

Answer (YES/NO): YES